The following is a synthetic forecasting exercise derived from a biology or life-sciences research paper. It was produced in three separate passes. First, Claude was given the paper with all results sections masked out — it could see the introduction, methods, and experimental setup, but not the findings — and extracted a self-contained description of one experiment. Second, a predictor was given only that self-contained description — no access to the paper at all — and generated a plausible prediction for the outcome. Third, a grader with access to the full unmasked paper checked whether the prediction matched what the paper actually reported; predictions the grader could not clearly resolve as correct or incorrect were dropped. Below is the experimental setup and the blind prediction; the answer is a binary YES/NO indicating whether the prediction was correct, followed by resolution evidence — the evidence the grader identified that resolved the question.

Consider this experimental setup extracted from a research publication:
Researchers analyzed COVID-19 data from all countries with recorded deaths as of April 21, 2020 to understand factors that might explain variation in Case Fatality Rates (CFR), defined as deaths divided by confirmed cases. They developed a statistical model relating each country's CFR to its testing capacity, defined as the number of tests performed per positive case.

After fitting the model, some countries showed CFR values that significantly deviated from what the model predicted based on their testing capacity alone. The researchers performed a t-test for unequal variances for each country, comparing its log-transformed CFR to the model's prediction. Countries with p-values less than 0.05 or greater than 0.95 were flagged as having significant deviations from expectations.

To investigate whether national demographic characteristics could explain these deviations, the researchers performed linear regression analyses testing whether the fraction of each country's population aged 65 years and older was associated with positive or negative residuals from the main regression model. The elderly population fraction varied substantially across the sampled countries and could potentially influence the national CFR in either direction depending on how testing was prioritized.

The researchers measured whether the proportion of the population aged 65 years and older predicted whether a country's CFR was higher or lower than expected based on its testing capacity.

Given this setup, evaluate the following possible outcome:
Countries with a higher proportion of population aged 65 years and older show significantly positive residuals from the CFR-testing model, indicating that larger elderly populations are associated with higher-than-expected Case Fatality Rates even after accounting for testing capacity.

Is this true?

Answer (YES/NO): NO